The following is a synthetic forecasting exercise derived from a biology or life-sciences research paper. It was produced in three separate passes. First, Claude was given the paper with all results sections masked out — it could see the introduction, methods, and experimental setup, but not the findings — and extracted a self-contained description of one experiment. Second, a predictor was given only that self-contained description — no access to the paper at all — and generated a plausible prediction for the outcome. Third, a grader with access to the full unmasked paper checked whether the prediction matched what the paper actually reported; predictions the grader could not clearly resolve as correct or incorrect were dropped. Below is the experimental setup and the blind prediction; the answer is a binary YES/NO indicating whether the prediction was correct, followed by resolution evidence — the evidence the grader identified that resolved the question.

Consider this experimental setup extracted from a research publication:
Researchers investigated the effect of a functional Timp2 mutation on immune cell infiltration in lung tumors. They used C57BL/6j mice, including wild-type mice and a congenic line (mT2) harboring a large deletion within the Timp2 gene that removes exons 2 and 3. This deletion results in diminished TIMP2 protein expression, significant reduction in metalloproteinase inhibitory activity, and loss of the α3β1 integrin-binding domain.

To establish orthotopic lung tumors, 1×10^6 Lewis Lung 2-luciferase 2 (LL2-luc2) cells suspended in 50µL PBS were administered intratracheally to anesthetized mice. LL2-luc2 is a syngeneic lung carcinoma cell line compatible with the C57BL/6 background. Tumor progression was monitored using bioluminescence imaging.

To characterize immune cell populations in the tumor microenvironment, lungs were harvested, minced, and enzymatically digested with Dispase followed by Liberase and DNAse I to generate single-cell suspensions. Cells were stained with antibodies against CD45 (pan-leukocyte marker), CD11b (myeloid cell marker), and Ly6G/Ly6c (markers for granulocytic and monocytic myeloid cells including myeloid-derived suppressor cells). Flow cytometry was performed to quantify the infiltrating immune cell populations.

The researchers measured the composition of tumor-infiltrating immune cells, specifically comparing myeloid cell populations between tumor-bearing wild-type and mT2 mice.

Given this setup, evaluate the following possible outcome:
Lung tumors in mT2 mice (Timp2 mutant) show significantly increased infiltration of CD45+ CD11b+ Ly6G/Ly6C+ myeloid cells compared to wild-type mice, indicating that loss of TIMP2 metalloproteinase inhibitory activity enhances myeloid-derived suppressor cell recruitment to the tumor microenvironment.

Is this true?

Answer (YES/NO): YES